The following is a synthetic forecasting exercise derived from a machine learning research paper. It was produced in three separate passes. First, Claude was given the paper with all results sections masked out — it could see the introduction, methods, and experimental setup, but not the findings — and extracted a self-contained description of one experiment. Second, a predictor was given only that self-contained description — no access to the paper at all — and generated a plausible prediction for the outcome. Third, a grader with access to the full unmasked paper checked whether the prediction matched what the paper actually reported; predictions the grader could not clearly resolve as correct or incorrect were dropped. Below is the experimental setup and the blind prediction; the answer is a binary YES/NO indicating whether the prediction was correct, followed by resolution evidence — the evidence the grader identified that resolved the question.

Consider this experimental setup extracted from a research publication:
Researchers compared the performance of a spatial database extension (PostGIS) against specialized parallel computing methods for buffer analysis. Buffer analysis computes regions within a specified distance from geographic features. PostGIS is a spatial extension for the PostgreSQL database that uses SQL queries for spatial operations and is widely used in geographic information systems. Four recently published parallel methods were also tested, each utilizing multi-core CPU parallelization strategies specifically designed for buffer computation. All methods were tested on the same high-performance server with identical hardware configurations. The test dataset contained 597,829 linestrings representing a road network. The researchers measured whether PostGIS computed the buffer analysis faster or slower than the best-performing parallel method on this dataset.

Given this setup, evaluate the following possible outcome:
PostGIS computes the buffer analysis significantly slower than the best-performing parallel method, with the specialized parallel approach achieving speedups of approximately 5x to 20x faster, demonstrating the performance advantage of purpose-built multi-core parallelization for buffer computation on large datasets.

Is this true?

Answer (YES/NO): YES